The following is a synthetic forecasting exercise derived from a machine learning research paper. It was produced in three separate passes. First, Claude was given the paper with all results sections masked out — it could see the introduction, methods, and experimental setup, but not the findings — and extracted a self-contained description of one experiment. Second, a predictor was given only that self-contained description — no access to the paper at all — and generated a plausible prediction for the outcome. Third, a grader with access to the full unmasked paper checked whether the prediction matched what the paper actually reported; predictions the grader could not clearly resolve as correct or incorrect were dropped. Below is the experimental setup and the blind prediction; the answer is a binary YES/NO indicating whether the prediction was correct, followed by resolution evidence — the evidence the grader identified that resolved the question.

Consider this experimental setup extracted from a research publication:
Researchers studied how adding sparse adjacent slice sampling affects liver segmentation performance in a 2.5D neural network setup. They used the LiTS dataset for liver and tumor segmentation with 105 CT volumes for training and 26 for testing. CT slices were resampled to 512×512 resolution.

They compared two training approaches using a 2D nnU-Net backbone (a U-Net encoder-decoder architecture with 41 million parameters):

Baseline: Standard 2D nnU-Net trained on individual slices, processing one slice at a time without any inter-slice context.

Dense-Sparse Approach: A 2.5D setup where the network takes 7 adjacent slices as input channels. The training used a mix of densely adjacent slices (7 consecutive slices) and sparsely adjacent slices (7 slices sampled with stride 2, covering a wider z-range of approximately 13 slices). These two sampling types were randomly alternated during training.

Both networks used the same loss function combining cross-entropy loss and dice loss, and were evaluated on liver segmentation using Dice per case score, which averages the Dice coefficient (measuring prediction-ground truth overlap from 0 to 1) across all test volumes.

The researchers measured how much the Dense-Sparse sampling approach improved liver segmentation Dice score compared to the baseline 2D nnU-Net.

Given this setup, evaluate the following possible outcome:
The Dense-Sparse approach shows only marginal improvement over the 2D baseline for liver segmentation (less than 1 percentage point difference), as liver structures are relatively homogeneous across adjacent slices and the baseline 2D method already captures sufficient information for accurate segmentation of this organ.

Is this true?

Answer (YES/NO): YES